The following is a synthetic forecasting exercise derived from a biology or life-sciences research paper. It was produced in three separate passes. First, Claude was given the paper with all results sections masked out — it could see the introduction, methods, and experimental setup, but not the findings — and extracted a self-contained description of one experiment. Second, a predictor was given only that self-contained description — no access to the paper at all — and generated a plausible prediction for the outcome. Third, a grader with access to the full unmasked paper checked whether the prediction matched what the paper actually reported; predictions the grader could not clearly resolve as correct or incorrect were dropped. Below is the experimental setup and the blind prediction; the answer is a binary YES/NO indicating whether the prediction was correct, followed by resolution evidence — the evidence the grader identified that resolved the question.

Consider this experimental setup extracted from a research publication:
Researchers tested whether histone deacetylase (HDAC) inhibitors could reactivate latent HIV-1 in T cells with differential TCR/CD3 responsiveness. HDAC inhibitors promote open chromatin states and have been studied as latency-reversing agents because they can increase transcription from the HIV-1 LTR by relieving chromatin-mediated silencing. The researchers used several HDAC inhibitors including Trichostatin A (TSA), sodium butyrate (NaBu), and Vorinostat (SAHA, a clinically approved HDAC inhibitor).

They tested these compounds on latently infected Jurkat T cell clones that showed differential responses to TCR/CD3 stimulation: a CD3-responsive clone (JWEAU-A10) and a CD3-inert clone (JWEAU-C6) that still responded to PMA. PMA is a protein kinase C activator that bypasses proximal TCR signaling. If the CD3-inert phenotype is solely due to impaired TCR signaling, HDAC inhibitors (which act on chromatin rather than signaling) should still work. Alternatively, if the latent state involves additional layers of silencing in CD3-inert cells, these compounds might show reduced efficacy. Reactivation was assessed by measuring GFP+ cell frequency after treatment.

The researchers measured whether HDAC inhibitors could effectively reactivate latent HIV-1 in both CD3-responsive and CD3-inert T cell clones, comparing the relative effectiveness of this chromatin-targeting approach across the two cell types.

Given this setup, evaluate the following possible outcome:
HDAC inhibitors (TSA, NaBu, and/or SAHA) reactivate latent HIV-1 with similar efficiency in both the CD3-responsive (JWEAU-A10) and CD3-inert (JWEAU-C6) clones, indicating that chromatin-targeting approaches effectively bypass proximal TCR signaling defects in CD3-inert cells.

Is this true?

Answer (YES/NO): NO